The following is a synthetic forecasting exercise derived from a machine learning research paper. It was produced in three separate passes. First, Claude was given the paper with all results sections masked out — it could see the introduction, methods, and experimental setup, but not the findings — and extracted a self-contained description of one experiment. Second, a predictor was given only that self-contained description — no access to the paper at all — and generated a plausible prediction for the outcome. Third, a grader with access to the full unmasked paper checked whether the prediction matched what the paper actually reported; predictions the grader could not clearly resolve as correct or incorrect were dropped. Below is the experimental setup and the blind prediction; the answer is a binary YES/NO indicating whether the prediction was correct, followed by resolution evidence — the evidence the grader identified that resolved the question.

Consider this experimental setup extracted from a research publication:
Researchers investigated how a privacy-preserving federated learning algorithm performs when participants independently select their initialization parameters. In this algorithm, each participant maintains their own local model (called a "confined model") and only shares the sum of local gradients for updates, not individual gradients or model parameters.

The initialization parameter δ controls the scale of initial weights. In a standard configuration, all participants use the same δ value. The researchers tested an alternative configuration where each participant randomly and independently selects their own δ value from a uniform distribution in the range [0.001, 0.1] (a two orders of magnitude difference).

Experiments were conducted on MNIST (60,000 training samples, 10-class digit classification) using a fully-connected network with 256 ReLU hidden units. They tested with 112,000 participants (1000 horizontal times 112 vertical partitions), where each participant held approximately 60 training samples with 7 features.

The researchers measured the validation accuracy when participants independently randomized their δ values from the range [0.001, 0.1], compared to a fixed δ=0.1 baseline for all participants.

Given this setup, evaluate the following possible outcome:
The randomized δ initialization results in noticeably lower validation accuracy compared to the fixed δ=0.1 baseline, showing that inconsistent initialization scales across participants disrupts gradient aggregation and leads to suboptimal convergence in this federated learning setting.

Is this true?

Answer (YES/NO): NO